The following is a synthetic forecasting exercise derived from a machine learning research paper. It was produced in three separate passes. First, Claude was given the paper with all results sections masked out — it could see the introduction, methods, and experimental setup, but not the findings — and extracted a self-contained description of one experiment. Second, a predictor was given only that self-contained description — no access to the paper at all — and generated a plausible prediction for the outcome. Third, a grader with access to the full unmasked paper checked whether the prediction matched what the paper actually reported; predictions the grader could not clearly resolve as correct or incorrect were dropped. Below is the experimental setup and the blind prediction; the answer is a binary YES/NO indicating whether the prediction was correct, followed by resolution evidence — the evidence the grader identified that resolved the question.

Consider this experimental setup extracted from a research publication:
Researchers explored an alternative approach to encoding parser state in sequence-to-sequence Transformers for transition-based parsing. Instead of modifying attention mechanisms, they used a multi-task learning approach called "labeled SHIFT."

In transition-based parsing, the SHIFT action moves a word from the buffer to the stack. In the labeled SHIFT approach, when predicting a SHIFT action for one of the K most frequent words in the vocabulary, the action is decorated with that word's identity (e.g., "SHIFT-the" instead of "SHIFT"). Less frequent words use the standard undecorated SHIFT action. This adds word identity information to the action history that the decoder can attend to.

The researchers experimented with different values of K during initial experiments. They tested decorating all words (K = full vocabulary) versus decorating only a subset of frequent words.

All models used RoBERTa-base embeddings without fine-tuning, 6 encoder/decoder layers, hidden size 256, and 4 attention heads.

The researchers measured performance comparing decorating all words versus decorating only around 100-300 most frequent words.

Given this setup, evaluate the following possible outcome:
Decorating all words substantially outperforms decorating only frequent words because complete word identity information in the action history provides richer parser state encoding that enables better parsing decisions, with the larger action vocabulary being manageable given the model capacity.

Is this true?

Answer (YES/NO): NO